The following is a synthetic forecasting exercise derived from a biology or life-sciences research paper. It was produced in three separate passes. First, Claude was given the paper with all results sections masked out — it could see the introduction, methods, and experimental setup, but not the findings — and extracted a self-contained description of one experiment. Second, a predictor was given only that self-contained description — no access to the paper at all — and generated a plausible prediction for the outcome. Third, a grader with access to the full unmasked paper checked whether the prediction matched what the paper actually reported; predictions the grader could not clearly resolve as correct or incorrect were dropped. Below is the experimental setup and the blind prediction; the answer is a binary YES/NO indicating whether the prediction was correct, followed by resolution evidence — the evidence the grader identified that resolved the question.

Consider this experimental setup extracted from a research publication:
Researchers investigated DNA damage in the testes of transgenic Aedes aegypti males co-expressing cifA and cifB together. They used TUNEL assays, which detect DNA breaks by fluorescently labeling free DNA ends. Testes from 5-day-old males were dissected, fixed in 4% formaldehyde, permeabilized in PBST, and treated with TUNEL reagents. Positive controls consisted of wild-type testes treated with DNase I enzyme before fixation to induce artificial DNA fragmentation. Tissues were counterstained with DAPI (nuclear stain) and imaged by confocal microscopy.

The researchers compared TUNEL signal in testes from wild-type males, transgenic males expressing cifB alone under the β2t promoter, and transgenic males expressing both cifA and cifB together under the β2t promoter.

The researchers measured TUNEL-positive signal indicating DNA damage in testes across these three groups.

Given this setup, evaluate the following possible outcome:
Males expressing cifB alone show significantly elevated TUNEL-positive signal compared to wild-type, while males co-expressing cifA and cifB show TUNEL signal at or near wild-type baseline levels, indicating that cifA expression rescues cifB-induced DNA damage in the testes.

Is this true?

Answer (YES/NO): NO